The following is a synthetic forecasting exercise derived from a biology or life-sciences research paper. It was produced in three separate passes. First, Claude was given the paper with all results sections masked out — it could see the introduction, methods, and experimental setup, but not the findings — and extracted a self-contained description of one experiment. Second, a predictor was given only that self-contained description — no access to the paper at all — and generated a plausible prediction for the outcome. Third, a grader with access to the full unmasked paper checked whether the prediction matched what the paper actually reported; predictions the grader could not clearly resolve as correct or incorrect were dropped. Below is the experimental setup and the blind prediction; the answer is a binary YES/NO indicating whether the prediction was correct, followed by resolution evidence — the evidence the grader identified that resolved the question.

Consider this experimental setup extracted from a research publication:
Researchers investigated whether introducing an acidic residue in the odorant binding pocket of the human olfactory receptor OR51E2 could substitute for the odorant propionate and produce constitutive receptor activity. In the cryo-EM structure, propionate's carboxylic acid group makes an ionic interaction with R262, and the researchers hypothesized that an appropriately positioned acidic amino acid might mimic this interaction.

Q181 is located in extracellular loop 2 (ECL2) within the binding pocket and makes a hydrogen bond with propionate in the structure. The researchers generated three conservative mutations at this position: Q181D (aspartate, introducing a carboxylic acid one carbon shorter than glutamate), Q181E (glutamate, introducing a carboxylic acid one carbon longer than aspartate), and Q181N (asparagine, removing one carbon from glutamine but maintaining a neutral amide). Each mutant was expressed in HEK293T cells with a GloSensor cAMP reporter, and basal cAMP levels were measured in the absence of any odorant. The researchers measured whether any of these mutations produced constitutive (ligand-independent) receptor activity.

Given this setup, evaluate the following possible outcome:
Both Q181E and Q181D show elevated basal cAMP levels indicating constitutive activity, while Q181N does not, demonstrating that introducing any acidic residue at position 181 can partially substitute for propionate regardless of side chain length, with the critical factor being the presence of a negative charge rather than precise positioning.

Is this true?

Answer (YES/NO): NO